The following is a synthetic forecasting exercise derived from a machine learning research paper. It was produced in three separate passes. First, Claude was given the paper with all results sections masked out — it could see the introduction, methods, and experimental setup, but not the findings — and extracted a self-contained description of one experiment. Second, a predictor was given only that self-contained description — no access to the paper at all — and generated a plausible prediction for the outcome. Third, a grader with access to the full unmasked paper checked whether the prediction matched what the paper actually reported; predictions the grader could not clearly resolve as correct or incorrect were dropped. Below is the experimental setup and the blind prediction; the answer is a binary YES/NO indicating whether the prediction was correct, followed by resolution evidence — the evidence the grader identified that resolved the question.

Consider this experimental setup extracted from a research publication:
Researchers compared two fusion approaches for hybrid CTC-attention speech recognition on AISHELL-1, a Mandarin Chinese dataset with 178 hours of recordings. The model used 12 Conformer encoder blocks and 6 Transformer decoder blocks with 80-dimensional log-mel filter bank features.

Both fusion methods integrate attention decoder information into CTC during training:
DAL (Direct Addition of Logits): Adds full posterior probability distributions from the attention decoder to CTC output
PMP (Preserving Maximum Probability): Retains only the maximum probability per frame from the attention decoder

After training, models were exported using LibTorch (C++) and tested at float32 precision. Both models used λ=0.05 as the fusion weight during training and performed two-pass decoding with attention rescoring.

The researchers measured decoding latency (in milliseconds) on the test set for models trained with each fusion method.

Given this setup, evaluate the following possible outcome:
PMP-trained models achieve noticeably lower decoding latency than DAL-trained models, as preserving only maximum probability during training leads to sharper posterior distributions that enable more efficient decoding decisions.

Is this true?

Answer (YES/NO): YES